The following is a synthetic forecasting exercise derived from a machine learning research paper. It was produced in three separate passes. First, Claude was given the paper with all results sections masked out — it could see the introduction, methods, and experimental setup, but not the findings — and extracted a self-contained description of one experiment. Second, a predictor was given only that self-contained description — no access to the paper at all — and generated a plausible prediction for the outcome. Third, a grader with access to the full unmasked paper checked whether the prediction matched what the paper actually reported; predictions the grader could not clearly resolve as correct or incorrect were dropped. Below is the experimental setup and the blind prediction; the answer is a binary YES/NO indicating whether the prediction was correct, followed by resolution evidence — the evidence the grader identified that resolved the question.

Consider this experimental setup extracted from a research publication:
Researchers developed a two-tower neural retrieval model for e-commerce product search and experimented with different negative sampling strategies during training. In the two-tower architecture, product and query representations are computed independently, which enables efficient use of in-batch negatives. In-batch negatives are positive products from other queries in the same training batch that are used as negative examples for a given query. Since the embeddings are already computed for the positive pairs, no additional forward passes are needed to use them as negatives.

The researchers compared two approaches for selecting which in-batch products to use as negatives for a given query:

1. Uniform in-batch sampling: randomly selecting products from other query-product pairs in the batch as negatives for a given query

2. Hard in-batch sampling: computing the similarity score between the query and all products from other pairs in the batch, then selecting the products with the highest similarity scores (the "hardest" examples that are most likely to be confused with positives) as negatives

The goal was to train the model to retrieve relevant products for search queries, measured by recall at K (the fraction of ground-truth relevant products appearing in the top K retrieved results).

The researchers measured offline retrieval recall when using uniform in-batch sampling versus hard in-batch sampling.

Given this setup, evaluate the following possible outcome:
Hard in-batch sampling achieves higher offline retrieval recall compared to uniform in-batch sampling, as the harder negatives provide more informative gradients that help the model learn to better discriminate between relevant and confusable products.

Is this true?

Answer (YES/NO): YES